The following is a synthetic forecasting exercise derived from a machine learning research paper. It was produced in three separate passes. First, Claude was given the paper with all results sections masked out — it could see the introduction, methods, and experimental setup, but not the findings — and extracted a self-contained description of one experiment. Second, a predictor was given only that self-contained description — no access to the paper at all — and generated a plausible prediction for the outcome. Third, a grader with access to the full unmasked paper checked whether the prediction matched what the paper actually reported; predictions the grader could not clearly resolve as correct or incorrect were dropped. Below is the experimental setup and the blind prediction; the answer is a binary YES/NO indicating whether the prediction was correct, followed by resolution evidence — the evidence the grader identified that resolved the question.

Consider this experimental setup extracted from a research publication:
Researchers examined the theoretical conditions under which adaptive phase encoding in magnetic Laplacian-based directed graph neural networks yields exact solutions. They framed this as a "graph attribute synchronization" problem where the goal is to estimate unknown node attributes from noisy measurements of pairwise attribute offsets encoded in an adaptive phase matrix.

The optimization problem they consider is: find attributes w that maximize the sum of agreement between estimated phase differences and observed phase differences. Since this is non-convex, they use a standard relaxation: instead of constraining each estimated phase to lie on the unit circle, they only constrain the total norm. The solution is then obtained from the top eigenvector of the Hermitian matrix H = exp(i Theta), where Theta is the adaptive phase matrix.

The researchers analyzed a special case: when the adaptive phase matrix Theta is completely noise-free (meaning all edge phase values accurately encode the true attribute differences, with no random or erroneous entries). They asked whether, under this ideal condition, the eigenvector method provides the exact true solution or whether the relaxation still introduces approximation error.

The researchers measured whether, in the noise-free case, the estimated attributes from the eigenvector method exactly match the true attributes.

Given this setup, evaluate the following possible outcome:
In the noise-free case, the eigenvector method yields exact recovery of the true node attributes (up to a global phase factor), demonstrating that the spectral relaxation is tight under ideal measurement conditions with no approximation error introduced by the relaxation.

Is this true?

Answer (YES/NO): YES